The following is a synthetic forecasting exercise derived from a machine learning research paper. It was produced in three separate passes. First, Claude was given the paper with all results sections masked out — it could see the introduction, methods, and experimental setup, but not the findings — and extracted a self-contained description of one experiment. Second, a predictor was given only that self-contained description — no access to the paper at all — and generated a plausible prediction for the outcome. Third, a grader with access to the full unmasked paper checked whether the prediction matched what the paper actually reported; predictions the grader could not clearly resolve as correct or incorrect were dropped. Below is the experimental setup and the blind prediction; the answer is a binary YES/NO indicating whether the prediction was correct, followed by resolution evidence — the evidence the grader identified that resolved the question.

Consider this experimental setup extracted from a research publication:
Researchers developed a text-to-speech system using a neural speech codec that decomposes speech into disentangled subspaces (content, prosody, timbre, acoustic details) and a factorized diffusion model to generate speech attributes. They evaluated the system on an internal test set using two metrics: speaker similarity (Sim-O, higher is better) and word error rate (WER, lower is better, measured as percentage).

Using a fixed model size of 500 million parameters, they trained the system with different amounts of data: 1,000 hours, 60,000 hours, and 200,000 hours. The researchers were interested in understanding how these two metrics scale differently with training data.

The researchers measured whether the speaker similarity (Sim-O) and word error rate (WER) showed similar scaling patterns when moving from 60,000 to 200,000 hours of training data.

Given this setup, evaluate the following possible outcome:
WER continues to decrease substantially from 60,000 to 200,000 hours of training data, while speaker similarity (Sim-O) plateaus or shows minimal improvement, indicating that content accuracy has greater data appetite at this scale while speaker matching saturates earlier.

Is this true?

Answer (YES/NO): YES